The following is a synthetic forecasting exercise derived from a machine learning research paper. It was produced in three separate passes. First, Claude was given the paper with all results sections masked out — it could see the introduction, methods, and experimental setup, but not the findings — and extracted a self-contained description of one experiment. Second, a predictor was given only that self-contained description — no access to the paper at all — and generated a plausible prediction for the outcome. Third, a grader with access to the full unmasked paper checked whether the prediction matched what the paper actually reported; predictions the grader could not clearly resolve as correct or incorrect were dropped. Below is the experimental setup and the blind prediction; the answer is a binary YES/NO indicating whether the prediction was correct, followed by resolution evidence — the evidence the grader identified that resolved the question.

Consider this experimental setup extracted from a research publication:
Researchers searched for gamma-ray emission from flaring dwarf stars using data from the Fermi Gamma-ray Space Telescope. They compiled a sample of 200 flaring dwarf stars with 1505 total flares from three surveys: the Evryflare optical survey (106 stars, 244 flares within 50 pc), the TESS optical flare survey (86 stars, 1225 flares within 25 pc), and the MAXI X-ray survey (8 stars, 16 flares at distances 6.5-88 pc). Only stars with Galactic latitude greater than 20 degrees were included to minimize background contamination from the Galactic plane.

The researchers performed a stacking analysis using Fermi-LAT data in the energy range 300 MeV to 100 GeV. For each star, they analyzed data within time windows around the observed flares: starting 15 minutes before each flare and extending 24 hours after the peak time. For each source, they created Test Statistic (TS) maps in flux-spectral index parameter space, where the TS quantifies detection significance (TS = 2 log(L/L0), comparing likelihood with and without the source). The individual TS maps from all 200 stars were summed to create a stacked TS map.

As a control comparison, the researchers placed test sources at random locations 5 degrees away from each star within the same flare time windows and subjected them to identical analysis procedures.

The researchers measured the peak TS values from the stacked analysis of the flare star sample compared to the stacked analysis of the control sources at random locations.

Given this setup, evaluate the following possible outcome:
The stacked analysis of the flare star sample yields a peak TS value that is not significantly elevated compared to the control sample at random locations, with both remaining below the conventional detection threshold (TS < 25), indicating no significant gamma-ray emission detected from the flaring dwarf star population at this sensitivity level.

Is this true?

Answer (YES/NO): YES